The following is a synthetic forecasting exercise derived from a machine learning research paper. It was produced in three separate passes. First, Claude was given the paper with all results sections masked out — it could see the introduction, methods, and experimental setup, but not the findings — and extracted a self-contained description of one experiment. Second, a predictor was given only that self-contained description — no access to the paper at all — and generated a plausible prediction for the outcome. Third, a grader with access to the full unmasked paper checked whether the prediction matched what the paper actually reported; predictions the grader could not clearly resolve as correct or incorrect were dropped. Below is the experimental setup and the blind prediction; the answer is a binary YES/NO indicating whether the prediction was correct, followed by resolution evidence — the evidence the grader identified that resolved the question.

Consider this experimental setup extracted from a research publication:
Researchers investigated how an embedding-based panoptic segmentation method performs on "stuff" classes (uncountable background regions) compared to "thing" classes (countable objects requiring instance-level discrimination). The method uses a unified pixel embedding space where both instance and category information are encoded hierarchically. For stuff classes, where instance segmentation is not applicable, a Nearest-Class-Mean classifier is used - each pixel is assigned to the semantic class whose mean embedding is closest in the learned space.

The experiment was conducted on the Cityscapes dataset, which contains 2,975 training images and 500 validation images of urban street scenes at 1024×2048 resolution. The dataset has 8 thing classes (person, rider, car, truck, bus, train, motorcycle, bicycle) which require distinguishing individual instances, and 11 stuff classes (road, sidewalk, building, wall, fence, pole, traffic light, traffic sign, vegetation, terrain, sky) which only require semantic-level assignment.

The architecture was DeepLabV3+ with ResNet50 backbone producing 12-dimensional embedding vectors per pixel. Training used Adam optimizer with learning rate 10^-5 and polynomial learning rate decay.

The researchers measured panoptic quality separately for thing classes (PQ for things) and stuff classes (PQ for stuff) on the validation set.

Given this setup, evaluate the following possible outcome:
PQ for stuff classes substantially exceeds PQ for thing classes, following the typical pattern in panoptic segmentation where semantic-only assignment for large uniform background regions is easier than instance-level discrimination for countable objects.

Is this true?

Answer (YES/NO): YES